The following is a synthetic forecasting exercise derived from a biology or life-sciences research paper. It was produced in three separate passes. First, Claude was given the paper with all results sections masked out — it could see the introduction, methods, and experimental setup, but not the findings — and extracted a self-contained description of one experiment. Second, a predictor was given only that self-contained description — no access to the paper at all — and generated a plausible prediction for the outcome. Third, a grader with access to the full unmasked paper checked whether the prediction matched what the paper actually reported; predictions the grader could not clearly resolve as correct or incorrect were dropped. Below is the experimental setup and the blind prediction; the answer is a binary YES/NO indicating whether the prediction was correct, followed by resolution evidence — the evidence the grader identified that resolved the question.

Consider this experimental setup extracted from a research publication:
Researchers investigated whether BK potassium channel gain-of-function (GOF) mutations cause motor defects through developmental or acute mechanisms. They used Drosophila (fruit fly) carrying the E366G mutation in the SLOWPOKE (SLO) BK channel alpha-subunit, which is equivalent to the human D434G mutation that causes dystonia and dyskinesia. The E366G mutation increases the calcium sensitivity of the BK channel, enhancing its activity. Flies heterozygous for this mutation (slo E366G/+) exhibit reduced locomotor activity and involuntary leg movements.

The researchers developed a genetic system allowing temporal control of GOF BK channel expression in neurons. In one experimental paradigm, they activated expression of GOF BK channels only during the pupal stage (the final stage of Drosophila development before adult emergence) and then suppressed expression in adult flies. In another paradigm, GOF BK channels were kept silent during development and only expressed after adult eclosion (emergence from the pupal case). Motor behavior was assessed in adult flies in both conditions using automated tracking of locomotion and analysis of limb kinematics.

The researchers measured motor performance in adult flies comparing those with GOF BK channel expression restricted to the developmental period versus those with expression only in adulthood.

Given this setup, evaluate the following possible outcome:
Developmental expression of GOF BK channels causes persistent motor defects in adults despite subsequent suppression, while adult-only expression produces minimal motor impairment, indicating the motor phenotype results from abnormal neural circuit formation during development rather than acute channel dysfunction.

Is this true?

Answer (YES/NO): YES